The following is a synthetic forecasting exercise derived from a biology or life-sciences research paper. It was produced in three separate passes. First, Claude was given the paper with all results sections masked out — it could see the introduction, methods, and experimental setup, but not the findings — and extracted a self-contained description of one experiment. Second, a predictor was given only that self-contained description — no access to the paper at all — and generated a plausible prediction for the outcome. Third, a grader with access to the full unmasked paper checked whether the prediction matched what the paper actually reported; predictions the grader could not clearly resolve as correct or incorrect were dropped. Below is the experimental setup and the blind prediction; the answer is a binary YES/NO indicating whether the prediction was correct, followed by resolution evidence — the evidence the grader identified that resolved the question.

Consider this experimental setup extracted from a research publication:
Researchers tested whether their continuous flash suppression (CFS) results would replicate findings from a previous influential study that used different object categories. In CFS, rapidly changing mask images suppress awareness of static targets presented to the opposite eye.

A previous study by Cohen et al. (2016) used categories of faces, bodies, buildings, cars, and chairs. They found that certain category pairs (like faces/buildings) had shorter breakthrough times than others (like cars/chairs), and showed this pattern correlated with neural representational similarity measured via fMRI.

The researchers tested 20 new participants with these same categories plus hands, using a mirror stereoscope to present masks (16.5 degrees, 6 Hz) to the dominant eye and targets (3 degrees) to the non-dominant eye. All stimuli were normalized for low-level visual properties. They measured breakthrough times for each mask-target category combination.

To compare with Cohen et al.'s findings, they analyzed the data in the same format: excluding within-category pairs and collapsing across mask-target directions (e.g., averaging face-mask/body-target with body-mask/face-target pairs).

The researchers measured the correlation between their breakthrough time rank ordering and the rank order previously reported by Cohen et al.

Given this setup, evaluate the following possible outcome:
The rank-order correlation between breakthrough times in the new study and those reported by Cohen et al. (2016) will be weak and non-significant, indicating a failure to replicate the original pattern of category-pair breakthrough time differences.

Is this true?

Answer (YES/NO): NO